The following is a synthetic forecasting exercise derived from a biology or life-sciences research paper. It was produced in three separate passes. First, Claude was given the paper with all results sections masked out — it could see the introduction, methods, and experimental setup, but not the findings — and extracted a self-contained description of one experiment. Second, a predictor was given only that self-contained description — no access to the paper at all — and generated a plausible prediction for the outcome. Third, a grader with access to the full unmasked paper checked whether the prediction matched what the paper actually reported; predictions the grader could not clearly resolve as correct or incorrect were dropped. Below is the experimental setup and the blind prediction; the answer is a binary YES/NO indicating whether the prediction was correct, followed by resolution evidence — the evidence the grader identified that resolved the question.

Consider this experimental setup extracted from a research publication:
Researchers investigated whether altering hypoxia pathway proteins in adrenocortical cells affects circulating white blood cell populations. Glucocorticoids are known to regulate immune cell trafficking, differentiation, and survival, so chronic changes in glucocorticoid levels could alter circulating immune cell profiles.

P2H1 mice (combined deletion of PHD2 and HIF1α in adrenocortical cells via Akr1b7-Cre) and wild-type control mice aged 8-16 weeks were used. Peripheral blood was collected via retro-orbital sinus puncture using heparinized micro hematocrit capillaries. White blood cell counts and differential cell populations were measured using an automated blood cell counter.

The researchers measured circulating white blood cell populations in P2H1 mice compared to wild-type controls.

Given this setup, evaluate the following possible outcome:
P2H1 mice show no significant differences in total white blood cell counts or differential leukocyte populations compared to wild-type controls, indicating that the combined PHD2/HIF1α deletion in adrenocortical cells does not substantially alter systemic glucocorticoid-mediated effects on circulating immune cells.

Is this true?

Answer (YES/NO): NO